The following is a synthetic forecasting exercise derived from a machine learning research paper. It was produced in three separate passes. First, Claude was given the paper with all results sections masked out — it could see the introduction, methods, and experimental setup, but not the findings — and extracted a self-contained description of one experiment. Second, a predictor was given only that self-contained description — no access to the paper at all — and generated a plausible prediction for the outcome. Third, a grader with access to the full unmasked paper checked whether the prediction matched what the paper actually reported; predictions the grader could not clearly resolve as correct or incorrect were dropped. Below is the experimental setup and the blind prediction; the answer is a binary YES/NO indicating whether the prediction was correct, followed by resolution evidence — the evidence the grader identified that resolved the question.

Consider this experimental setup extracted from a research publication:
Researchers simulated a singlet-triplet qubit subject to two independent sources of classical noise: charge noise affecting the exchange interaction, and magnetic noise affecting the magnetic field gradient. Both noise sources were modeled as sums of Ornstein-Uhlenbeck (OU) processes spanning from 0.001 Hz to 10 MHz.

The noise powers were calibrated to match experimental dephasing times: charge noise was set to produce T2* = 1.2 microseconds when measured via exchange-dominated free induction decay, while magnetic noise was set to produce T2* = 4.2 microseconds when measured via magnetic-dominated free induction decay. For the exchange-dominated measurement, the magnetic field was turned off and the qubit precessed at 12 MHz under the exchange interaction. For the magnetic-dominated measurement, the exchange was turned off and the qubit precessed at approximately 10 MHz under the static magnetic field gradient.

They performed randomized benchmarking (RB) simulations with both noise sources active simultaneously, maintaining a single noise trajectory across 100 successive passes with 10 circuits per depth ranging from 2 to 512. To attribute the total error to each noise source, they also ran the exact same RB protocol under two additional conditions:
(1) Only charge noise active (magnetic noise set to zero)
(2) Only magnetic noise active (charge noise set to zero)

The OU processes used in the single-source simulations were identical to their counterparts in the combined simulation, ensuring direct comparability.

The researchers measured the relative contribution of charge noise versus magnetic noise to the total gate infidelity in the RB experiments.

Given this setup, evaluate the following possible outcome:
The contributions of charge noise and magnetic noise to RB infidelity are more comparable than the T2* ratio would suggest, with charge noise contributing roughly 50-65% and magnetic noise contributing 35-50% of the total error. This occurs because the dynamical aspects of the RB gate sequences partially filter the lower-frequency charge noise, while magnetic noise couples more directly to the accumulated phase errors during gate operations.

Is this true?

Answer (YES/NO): NO